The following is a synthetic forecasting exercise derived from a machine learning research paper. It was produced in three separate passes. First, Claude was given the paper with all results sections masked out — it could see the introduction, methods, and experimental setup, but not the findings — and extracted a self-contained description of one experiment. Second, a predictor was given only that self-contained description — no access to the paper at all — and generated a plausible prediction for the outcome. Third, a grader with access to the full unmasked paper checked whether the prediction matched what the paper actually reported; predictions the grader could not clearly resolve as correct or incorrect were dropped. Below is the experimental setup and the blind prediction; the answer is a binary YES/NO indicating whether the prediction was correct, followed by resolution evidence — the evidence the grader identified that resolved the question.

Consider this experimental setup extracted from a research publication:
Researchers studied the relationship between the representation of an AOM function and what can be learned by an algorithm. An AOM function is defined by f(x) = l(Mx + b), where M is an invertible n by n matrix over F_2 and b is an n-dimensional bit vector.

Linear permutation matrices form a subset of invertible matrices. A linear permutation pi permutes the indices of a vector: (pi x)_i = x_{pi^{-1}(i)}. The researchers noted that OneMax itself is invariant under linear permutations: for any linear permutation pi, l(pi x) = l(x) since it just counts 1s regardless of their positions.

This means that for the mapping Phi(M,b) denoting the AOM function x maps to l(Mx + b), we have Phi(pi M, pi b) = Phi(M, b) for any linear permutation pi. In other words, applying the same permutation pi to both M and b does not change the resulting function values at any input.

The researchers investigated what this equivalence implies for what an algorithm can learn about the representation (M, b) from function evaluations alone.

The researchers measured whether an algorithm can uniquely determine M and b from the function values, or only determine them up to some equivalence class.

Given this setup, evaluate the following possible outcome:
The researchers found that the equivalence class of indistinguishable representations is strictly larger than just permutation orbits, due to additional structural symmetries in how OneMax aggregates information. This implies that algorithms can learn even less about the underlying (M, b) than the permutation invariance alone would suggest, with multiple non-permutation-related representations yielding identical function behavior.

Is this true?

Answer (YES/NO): NO